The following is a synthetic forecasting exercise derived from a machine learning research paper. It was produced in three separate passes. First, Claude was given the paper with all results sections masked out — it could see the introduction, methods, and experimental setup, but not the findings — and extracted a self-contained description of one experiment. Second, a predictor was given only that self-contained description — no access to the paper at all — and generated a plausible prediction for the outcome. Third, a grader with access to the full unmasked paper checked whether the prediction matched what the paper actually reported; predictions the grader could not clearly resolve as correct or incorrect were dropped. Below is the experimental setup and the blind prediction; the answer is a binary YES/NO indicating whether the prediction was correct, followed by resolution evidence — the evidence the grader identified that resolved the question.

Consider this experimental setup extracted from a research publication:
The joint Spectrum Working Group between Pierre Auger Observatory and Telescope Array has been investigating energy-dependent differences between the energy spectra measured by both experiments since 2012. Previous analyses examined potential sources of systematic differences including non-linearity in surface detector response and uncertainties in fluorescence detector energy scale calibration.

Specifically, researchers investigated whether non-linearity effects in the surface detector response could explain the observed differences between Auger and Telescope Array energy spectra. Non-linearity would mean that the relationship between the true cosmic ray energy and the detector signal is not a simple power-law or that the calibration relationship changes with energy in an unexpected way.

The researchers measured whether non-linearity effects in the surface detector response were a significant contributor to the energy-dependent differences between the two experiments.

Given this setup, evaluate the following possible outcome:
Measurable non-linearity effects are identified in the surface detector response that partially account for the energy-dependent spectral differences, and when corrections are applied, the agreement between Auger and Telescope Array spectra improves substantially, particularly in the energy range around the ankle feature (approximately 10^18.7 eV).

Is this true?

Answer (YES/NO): NO